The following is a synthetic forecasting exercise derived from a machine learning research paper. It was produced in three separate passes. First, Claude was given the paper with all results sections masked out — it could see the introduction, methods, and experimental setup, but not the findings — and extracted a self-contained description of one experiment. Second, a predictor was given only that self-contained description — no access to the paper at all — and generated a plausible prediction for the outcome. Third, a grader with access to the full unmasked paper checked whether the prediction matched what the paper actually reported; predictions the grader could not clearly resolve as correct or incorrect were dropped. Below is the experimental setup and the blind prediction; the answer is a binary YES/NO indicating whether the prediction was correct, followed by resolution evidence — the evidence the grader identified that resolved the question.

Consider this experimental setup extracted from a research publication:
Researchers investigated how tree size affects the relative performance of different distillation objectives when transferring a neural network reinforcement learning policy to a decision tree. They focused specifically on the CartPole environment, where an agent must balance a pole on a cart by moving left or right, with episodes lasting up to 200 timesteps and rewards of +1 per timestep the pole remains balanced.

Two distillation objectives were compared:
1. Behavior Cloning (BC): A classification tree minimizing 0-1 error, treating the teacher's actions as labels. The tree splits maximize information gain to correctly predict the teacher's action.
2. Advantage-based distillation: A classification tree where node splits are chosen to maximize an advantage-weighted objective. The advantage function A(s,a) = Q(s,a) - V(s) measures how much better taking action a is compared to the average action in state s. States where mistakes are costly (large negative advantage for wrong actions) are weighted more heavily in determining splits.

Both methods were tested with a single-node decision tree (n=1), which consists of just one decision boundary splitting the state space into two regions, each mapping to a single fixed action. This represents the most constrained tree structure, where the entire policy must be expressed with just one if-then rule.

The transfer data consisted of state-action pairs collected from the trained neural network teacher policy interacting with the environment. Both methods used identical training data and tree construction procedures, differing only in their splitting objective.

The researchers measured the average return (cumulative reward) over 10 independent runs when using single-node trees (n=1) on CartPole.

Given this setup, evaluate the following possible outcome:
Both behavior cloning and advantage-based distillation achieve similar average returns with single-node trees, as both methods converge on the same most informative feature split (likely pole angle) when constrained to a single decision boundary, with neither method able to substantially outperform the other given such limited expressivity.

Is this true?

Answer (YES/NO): NO